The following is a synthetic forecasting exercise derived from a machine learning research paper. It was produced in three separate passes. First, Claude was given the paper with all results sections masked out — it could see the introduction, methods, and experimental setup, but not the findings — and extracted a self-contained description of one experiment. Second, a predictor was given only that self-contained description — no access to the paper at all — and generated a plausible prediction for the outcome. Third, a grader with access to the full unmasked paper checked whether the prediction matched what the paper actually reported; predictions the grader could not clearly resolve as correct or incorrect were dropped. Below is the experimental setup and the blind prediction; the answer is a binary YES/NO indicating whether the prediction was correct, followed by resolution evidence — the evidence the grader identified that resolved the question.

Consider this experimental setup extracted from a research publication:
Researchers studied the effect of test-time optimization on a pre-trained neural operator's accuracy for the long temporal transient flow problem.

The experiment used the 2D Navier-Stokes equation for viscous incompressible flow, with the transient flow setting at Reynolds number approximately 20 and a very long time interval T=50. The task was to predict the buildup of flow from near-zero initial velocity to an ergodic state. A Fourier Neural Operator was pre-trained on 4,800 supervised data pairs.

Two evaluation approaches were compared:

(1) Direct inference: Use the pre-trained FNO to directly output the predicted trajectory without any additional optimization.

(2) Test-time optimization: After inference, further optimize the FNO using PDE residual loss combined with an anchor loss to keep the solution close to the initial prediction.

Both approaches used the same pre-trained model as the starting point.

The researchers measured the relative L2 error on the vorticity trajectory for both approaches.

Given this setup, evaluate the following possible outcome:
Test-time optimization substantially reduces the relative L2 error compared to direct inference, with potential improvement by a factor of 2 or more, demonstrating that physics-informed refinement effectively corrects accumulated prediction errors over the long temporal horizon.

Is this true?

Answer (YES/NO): NO